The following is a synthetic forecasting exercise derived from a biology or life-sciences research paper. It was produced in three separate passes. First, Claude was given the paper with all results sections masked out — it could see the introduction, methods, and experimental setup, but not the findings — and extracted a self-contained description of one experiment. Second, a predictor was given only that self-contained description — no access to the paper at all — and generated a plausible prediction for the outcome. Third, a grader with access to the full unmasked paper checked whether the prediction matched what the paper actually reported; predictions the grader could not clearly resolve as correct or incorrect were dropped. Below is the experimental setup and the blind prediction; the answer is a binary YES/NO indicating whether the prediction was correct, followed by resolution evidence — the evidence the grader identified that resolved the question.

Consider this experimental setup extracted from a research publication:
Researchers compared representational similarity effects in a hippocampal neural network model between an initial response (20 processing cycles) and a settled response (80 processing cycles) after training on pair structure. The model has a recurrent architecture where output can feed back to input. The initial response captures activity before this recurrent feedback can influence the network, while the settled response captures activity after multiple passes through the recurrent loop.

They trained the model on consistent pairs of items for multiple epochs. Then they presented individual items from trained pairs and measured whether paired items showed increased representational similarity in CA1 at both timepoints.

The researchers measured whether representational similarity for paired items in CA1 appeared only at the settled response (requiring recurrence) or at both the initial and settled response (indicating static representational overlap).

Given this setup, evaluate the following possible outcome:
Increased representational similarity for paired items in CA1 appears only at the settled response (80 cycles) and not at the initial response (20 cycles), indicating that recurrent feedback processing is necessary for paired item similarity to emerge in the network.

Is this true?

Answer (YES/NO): NO